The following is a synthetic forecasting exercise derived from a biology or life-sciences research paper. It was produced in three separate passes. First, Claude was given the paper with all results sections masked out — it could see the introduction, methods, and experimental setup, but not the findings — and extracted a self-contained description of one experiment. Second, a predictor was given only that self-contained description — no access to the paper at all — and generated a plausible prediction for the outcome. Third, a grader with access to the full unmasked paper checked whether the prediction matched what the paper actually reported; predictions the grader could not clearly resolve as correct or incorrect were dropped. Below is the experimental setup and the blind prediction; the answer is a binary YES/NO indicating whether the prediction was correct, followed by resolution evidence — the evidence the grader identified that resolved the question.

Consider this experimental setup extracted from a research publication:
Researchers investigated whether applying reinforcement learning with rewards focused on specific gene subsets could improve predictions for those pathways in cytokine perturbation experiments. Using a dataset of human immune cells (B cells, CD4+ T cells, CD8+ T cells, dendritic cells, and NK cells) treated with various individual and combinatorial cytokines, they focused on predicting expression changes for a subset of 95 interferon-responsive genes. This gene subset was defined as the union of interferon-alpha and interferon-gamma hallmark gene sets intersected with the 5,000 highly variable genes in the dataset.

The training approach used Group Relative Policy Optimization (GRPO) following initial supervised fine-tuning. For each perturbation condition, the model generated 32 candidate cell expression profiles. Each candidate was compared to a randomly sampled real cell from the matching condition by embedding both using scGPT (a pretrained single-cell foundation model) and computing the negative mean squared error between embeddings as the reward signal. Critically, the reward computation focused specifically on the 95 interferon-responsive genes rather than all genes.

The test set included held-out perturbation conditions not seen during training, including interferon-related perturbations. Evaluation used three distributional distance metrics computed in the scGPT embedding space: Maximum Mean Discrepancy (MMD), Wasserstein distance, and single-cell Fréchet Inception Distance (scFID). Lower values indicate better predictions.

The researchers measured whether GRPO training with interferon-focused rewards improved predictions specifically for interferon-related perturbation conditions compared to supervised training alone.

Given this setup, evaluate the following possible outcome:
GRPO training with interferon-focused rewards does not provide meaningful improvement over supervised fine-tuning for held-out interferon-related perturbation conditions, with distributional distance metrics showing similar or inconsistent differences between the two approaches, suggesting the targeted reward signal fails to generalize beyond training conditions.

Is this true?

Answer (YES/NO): NO